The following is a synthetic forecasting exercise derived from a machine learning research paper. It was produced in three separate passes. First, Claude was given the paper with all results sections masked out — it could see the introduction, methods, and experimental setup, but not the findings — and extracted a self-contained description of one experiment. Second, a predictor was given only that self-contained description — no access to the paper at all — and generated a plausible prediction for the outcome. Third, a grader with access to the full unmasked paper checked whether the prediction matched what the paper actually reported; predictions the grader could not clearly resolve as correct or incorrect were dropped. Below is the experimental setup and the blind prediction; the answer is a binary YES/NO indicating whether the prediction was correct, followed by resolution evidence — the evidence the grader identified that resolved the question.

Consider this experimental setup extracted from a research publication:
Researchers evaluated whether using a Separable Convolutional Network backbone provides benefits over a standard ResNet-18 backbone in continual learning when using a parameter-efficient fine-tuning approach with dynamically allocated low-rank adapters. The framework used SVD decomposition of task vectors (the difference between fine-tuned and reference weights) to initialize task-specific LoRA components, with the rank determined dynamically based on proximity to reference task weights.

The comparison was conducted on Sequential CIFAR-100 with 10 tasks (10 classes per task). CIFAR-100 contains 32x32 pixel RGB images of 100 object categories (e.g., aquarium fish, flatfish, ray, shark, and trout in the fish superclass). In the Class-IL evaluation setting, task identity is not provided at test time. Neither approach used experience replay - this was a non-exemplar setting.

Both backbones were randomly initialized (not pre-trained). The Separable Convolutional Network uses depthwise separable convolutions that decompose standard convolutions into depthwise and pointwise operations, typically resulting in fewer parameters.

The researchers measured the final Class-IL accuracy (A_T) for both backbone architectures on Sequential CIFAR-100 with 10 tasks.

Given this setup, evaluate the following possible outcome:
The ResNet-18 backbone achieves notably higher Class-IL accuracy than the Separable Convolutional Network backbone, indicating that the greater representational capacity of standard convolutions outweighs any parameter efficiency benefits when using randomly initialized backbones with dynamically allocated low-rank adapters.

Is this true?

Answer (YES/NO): NO